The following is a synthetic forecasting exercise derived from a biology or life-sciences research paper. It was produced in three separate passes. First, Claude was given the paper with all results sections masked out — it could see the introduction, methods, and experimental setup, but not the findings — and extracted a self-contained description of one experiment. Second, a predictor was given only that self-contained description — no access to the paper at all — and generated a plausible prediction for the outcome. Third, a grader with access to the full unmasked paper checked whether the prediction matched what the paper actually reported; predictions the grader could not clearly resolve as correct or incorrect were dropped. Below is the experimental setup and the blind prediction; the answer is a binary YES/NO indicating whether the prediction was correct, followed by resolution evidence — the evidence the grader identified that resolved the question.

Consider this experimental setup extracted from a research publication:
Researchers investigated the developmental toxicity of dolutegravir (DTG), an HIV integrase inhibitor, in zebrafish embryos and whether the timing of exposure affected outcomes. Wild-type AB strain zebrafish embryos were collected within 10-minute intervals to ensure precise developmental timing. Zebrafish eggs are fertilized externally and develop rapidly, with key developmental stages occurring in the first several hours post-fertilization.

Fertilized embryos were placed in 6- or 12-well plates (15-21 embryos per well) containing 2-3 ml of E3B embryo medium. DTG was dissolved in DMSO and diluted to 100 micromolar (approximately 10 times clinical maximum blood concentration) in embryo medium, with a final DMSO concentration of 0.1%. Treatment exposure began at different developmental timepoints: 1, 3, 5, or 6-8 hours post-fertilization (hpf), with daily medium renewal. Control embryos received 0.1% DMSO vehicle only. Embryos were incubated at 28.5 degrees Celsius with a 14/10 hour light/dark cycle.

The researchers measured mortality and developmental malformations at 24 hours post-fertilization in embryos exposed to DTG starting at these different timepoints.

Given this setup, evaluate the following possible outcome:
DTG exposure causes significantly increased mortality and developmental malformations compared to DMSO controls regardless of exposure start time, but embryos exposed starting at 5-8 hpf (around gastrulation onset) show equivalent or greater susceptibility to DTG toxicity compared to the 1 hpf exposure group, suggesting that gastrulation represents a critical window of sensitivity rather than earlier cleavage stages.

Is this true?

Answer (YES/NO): NO